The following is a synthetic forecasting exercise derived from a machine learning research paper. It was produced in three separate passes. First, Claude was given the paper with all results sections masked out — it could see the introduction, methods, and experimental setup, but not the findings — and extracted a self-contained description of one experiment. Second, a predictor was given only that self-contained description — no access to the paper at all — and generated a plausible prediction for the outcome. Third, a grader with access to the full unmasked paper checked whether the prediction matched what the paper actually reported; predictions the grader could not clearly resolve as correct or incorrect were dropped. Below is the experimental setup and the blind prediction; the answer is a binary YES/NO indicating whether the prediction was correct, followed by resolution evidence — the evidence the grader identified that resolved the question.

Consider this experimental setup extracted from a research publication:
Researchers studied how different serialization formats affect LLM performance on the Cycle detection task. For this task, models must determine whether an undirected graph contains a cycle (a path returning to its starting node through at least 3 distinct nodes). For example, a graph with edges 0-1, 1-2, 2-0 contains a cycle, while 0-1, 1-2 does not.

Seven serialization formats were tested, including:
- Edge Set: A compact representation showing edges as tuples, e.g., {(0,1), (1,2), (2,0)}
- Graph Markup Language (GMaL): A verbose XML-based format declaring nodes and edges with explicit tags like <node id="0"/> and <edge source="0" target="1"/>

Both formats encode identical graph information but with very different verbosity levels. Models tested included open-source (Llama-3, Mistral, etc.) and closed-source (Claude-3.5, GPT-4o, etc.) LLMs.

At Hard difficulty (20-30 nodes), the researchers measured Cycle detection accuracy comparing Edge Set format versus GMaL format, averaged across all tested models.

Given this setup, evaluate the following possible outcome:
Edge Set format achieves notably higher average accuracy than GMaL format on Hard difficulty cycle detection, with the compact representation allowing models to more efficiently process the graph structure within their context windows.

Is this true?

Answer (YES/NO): NO